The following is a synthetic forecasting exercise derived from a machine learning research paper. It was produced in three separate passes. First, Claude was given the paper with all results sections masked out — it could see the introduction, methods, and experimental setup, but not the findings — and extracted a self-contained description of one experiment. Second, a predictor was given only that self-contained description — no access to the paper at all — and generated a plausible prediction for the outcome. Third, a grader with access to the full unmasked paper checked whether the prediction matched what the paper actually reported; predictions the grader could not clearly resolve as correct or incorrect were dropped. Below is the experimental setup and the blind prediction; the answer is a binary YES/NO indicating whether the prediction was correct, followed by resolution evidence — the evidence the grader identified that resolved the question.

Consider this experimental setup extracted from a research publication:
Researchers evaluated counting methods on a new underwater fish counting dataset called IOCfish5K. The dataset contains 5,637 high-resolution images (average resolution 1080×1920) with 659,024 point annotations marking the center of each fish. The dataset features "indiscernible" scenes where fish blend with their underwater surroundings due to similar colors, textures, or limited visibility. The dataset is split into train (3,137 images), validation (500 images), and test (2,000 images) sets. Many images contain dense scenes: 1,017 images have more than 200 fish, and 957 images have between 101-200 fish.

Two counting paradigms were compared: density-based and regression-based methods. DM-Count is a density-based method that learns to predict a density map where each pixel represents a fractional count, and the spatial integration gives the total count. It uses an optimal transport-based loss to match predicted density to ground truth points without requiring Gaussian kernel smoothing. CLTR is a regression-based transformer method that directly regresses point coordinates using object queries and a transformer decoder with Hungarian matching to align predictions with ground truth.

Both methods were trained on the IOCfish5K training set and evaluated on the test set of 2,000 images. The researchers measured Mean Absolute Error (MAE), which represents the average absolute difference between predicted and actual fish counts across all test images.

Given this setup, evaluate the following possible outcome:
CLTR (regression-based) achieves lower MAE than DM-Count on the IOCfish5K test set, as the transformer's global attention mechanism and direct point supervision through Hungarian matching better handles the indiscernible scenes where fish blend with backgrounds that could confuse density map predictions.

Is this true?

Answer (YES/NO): YES